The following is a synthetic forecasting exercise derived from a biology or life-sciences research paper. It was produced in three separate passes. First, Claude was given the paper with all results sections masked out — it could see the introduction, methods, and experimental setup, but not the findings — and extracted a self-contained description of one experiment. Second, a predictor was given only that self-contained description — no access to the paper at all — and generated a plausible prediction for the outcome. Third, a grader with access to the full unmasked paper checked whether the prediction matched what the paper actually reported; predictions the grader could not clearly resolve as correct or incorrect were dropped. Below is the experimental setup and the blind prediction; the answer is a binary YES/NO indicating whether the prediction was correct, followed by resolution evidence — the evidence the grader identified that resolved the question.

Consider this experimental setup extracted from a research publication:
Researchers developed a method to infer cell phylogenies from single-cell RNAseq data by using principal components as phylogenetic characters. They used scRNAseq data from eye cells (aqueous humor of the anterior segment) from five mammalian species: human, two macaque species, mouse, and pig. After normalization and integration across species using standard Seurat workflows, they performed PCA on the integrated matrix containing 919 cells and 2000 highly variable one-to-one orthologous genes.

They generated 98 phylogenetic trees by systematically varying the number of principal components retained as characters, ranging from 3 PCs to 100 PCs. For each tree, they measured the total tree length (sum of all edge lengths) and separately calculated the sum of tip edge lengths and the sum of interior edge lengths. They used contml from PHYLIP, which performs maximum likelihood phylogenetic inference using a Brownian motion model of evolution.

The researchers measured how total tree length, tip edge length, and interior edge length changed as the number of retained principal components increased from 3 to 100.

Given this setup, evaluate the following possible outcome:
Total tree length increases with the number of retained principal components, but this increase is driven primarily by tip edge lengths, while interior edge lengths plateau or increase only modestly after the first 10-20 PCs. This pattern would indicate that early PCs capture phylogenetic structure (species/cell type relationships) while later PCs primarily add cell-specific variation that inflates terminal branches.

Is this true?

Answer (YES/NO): YES